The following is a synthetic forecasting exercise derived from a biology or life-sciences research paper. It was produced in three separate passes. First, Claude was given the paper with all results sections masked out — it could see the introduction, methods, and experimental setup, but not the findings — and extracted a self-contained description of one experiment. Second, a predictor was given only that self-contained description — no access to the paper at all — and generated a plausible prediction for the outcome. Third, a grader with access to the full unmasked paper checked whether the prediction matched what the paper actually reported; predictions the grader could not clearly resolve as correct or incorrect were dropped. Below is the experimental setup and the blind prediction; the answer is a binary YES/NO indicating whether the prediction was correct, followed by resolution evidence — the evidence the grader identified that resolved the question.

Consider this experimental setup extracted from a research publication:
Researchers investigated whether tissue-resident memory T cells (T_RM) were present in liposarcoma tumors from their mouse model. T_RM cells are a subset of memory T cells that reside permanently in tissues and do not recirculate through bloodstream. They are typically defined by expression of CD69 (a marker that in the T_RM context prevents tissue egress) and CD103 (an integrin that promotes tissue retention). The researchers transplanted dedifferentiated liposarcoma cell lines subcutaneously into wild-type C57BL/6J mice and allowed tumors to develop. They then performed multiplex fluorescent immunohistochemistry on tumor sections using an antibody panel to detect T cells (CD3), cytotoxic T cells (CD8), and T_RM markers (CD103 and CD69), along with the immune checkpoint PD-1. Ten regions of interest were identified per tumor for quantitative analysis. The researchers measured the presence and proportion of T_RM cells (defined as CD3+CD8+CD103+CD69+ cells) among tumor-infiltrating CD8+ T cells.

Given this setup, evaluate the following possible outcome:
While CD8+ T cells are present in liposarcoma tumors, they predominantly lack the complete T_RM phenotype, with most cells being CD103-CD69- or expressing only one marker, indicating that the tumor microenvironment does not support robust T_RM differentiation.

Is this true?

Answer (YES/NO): YES